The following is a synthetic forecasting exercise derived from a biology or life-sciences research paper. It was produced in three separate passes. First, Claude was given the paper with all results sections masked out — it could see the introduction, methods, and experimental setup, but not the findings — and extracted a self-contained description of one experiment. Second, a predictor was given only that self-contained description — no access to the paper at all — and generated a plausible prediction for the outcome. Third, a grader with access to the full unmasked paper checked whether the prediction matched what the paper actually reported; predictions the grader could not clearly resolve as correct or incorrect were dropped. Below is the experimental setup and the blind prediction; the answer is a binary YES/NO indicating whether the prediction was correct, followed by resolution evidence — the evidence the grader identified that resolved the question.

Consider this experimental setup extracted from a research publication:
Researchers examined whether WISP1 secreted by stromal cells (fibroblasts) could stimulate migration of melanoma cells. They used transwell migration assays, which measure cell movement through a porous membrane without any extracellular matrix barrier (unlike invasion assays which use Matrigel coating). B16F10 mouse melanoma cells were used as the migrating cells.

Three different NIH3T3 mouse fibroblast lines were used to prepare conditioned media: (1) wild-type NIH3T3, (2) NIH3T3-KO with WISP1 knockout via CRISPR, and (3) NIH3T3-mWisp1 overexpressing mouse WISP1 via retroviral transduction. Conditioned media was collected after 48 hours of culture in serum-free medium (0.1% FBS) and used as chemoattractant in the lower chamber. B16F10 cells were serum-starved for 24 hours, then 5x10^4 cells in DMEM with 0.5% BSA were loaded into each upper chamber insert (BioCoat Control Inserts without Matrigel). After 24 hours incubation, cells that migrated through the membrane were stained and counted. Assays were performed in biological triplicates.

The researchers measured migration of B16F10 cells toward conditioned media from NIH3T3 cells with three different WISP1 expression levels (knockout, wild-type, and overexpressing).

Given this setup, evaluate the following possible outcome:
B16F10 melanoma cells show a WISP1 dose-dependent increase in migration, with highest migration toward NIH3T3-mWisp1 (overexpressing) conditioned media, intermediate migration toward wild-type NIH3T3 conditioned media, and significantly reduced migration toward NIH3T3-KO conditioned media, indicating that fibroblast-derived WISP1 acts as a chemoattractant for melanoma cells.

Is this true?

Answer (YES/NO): NO